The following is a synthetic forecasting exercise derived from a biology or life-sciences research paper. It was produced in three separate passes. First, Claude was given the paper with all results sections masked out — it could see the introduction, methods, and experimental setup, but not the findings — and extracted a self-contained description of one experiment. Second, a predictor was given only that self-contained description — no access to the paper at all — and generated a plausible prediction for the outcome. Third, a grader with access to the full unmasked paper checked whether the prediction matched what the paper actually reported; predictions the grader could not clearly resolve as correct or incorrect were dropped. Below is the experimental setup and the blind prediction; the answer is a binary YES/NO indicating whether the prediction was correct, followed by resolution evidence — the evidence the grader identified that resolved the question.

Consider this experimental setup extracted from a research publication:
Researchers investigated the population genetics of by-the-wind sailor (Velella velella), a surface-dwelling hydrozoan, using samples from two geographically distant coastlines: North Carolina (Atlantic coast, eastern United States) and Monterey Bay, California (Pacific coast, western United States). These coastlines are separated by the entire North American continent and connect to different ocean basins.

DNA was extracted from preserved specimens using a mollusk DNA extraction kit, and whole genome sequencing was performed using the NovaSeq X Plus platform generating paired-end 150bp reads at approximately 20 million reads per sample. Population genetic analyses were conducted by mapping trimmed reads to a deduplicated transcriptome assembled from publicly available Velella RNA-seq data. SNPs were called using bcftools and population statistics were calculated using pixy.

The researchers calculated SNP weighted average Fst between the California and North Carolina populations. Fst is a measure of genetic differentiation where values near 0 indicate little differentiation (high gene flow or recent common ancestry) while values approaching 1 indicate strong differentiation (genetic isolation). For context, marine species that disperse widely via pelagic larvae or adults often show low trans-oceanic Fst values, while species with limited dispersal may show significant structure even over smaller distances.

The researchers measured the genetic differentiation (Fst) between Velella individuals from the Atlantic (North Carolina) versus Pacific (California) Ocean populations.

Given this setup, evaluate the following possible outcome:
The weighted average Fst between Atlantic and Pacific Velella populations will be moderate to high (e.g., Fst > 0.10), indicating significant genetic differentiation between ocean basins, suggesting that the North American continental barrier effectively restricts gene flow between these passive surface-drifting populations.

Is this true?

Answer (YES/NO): YES